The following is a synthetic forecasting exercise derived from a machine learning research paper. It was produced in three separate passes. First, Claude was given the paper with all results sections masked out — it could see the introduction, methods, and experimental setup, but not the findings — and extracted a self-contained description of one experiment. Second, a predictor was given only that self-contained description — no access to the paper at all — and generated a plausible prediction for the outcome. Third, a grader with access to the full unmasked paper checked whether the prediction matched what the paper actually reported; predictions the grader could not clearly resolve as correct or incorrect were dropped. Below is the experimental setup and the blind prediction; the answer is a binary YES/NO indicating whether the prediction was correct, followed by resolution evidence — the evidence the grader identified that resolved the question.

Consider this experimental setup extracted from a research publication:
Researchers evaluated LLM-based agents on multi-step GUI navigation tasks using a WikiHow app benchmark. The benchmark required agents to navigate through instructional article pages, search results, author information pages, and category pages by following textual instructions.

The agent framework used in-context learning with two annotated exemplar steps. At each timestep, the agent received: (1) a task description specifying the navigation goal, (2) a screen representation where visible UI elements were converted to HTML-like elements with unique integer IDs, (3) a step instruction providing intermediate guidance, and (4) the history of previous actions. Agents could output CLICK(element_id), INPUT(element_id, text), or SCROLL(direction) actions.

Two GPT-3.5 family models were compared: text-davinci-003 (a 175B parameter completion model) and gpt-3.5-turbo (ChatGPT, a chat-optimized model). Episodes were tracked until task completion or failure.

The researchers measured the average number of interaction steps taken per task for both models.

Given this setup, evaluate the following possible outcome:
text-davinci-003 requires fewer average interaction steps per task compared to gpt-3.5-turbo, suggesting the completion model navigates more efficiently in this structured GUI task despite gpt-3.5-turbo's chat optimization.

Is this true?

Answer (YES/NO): NO